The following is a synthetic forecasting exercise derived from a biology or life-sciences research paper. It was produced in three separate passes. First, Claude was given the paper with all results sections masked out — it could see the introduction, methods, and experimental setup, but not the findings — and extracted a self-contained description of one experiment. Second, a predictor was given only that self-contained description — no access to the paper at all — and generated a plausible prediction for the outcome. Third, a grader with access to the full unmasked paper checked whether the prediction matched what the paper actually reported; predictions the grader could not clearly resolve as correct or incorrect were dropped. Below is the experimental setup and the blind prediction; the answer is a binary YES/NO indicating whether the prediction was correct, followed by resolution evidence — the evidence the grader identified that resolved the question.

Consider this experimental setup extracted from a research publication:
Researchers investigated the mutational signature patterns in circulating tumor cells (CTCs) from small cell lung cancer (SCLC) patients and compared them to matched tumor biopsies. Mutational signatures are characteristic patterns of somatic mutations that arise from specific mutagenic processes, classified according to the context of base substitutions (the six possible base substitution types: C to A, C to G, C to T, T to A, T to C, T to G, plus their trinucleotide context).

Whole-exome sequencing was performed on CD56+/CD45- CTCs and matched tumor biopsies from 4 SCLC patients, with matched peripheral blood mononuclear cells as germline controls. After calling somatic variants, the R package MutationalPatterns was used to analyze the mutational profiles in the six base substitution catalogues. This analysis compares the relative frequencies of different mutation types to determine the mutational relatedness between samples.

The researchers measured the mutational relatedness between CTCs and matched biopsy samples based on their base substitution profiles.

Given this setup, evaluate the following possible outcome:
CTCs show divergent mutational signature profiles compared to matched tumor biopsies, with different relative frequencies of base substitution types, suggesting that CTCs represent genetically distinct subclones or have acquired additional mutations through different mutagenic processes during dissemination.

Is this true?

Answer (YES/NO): YES